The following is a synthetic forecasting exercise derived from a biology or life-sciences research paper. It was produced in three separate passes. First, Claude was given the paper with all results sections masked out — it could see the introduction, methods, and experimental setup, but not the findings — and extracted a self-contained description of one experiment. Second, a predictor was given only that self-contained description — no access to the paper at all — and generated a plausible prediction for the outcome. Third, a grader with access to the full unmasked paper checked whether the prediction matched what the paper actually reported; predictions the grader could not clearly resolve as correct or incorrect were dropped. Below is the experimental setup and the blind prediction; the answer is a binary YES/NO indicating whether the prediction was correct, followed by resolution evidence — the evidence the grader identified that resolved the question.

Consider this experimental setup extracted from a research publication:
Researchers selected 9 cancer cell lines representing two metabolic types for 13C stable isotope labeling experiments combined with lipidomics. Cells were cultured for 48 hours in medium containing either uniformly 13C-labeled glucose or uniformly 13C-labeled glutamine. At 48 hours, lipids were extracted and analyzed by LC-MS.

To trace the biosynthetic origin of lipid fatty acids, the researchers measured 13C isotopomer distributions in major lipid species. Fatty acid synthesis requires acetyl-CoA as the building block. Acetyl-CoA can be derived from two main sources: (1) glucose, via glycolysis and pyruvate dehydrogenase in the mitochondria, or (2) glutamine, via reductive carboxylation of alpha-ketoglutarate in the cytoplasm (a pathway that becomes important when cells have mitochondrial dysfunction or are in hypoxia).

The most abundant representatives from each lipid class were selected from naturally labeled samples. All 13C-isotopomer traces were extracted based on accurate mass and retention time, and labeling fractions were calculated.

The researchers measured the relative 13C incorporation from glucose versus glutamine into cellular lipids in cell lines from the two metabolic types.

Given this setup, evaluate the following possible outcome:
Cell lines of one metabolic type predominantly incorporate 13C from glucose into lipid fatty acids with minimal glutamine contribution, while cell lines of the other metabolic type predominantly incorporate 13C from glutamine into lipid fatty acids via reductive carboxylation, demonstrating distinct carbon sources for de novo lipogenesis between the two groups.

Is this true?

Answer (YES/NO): NO